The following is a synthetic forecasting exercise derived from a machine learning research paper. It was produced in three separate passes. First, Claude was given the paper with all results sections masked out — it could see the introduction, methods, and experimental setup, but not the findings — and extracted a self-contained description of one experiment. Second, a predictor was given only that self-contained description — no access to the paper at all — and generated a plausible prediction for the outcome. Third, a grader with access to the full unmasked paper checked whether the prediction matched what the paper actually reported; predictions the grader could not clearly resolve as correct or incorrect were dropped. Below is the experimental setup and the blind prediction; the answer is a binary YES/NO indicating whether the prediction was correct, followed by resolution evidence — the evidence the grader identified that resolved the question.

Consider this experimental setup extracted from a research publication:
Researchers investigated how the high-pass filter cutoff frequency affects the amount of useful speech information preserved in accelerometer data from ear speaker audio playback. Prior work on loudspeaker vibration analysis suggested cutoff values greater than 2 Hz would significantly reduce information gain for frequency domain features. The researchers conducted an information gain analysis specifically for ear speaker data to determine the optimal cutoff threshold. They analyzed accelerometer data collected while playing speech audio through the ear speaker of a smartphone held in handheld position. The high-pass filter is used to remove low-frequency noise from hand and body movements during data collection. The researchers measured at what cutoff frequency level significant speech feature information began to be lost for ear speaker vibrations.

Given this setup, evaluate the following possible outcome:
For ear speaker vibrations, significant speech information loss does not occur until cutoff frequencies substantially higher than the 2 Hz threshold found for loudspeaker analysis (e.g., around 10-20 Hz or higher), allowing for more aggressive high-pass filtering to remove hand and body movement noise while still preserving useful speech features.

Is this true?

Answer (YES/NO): NO